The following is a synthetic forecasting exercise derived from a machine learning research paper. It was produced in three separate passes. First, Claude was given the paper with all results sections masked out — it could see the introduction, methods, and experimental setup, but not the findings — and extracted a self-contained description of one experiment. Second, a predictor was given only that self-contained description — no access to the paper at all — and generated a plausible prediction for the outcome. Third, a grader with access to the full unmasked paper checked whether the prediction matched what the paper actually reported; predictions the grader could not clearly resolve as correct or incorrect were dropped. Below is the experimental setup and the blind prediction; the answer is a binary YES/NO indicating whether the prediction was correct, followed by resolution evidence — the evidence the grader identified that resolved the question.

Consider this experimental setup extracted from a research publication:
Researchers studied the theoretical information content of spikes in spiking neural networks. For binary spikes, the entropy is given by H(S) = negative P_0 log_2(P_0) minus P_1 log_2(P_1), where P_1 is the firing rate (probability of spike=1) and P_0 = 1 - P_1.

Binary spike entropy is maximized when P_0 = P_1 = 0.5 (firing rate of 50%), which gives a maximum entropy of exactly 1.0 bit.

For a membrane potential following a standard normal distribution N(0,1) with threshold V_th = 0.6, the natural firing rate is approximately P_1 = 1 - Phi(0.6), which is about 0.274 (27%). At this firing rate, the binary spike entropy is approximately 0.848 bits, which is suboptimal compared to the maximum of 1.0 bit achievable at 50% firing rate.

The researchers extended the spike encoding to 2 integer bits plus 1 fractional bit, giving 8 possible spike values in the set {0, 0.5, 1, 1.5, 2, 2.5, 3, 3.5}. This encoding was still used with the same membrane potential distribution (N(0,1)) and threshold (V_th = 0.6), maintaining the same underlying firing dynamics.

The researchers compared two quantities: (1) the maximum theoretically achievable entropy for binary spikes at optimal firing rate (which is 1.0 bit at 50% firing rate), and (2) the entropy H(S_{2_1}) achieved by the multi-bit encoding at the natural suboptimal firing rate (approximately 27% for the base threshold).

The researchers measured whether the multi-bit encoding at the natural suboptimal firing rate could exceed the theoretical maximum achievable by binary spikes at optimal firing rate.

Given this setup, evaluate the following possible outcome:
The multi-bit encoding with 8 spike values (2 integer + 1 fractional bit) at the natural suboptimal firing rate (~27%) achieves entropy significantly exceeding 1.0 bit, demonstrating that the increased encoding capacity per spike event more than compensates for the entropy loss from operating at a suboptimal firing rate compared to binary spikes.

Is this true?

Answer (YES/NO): YES